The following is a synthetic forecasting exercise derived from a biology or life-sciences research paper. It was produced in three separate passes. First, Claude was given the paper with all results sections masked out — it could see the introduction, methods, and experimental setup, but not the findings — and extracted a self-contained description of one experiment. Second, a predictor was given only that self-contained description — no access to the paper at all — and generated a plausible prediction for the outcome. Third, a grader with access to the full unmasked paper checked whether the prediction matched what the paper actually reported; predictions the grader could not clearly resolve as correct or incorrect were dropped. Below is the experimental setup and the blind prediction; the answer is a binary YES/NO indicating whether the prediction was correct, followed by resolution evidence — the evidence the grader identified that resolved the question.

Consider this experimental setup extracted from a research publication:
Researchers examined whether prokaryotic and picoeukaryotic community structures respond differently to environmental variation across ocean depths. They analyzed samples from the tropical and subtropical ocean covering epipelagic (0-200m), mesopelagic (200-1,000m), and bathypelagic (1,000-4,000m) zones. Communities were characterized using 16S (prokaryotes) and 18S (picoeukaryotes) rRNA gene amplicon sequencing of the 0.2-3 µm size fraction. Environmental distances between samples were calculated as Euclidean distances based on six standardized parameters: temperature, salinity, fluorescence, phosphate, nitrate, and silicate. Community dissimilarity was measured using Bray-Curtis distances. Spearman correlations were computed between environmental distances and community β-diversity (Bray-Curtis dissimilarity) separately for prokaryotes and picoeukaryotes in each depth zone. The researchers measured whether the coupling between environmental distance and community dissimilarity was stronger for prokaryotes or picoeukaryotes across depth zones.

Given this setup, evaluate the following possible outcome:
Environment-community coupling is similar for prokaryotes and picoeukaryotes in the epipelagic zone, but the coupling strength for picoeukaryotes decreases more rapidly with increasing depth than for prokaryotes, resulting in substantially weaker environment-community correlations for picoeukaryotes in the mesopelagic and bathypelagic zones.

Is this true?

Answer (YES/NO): NO